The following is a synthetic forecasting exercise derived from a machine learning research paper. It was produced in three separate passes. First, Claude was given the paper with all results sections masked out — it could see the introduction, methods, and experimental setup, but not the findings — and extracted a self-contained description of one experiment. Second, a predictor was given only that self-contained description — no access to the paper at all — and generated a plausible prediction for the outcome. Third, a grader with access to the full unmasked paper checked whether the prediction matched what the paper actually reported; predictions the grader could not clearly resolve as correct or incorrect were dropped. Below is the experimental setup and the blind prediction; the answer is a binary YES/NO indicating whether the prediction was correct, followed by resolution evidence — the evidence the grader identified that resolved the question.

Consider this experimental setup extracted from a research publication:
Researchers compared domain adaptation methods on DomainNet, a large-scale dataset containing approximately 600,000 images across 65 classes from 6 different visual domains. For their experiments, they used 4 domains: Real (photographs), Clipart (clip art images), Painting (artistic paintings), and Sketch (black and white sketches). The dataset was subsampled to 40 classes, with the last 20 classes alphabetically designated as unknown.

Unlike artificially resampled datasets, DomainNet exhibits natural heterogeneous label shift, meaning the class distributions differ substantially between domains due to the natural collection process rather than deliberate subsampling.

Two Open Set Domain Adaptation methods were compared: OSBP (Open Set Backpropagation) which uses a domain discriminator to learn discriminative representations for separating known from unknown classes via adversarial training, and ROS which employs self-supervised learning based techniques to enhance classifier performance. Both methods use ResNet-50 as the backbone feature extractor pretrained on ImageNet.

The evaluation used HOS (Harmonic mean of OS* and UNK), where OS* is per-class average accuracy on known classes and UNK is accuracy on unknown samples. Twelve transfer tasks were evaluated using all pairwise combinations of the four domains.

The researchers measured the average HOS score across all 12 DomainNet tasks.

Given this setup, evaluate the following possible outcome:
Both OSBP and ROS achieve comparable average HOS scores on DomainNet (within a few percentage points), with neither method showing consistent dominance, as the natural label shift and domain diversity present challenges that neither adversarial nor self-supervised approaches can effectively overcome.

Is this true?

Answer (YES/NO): NO